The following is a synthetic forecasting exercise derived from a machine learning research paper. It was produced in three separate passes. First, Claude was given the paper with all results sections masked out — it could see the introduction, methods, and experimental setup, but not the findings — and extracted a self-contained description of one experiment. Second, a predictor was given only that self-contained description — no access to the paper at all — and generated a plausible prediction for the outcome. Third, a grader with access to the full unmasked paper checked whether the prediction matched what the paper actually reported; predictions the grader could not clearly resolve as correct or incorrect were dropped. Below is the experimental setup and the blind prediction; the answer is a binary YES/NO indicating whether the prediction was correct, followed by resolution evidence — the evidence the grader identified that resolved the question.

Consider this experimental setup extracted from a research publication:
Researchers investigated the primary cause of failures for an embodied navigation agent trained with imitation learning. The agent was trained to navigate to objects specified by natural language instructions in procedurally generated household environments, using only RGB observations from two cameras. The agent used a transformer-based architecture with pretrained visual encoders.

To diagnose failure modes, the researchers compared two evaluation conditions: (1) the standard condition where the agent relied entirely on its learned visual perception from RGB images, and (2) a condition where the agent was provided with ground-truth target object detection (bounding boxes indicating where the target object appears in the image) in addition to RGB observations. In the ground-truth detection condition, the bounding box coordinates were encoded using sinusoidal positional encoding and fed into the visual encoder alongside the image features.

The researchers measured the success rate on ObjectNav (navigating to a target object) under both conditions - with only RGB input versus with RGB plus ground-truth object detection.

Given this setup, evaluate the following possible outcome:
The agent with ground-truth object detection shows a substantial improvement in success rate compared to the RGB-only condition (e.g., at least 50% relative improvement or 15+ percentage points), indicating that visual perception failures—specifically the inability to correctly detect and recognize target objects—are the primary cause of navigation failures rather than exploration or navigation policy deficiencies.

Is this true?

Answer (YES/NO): YES